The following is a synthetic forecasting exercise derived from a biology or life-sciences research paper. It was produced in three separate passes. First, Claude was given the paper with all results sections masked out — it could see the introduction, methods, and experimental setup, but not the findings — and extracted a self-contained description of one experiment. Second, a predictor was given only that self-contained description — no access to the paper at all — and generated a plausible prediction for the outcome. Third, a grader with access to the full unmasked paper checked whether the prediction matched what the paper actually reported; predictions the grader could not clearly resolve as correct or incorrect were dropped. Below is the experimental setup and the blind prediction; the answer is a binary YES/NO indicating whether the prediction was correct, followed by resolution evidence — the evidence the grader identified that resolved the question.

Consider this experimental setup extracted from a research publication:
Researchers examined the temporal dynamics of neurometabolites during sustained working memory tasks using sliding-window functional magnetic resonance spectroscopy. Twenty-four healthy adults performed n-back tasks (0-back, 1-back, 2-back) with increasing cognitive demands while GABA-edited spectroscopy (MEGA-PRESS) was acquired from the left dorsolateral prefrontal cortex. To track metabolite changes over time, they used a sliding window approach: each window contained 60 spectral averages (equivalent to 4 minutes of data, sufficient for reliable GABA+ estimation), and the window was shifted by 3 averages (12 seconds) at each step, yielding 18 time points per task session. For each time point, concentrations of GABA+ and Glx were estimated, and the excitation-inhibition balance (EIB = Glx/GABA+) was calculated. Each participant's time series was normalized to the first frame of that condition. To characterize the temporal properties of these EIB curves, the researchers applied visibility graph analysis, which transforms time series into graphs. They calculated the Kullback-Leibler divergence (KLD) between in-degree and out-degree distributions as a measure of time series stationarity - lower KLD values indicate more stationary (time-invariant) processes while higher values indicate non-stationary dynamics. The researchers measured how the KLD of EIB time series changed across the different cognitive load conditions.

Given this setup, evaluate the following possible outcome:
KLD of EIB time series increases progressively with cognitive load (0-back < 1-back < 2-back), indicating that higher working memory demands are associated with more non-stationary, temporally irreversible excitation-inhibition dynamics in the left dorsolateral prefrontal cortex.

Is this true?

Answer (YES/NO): NO